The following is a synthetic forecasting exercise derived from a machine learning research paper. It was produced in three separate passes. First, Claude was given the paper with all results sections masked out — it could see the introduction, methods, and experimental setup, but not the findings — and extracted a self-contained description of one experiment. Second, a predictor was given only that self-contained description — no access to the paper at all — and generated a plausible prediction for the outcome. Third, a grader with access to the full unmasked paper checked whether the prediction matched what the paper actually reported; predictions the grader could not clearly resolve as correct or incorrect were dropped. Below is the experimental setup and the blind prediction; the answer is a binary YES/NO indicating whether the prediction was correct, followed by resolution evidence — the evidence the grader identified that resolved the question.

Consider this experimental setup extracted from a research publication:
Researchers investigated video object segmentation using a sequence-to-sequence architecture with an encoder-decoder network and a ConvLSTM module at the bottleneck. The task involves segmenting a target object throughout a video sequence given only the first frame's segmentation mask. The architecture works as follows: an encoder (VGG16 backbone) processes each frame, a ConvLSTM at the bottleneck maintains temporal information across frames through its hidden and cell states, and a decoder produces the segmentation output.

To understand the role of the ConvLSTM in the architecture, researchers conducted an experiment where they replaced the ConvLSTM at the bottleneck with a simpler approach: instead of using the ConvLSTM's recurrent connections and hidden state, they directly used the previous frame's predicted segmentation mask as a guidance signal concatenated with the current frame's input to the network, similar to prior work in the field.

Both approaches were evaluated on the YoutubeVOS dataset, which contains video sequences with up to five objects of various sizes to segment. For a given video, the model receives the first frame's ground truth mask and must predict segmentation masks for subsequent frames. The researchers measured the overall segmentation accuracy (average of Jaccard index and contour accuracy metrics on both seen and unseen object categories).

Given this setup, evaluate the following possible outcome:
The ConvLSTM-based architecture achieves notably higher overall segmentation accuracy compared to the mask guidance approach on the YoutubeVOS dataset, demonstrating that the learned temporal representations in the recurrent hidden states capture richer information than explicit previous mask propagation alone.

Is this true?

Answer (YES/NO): YES